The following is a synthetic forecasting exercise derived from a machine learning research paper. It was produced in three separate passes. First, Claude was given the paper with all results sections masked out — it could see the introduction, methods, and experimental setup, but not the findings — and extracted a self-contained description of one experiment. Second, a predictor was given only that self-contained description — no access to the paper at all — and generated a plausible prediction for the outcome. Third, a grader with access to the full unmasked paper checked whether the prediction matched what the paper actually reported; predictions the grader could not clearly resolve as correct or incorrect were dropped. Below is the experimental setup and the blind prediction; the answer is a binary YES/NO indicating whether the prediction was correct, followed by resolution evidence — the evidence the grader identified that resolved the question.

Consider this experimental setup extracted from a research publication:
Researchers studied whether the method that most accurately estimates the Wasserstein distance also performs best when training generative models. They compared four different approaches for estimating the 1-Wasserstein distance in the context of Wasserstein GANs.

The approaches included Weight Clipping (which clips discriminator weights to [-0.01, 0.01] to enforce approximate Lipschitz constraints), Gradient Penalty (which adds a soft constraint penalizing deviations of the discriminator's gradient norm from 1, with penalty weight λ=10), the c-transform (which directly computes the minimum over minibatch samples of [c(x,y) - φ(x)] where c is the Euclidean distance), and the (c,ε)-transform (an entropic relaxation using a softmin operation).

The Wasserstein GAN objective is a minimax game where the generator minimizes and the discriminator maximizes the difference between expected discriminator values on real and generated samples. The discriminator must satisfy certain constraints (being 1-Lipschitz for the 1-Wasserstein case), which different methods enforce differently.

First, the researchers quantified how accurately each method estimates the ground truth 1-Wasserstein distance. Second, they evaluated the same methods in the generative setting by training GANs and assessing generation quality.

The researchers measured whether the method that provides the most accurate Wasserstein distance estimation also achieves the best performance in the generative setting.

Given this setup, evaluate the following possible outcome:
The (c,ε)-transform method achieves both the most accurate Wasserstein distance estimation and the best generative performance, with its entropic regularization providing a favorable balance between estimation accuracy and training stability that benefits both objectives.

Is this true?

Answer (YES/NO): NO